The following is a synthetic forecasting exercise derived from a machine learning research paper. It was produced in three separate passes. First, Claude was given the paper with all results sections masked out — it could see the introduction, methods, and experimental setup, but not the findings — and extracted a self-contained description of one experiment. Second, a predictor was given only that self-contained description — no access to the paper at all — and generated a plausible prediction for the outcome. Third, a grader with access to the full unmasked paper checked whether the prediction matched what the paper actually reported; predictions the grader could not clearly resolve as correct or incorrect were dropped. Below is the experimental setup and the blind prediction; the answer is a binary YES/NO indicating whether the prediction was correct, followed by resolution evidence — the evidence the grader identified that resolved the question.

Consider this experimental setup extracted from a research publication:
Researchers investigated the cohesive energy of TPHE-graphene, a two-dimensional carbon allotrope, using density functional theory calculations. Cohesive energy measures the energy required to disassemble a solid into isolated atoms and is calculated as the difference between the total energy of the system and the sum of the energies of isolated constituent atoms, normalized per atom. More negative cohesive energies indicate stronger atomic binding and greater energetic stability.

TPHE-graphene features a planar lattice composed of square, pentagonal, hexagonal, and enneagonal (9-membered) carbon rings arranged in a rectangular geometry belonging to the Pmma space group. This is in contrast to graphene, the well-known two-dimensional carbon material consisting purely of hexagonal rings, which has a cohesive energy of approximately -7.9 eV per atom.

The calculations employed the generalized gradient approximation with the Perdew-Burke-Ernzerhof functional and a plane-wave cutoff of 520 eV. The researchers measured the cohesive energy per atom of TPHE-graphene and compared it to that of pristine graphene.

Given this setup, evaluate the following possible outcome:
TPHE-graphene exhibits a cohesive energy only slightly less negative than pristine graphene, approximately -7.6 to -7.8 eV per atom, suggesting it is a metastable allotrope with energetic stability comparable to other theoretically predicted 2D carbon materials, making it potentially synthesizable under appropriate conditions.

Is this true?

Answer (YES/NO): YES